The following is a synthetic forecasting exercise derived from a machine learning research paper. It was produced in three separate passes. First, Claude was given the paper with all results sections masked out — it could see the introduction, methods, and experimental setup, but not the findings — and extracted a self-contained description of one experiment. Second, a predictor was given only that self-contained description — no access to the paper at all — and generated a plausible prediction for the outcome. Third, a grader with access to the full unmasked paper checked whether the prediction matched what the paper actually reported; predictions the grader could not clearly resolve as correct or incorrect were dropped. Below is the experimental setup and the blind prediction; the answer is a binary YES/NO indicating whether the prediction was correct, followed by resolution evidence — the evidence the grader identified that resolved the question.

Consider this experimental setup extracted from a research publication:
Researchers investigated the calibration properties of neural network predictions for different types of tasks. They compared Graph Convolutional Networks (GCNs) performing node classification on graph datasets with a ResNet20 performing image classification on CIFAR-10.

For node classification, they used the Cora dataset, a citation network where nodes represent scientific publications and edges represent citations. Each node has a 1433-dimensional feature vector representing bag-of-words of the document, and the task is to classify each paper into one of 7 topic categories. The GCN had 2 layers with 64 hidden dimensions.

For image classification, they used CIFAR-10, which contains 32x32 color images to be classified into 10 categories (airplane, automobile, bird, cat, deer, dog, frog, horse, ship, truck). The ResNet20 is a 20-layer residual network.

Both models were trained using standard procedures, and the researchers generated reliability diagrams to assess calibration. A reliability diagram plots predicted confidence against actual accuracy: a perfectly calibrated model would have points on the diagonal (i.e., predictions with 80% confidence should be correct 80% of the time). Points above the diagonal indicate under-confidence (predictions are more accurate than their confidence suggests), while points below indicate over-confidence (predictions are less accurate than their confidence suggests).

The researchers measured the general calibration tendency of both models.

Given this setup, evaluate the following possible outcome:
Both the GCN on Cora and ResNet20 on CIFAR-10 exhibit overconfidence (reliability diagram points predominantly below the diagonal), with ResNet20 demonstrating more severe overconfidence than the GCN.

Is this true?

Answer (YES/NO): NO